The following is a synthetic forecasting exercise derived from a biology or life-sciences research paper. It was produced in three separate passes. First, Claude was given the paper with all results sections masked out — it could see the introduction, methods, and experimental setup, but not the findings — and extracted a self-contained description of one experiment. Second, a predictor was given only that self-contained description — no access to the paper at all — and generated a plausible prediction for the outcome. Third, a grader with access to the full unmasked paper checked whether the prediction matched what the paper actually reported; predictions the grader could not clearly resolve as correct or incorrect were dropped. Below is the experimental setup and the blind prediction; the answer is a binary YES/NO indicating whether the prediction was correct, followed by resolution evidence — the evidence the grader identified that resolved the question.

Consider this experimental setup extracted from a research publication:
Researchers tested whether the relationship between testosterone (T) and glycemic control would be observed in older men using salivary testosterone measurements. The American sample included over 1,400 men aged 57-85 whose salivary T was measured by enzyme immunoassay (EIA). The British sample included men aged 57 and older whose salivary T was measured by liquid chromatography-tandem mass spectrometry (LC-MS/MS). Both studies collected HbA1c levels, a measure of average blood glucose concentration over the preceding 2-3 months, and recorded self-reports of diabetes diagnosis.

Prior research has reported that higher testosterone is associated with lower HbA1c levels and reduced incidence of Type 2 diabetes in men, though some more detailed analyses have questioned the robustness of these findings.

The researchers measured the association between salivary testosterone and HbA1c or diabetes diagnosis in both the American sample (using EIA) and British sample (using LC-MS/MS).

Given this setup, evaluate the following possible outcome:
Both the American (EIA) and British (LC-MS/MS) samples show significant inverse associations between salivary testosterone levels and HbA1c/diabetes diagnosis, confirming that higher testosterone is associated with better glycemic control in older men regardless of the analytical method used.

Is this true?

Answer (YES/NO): NO